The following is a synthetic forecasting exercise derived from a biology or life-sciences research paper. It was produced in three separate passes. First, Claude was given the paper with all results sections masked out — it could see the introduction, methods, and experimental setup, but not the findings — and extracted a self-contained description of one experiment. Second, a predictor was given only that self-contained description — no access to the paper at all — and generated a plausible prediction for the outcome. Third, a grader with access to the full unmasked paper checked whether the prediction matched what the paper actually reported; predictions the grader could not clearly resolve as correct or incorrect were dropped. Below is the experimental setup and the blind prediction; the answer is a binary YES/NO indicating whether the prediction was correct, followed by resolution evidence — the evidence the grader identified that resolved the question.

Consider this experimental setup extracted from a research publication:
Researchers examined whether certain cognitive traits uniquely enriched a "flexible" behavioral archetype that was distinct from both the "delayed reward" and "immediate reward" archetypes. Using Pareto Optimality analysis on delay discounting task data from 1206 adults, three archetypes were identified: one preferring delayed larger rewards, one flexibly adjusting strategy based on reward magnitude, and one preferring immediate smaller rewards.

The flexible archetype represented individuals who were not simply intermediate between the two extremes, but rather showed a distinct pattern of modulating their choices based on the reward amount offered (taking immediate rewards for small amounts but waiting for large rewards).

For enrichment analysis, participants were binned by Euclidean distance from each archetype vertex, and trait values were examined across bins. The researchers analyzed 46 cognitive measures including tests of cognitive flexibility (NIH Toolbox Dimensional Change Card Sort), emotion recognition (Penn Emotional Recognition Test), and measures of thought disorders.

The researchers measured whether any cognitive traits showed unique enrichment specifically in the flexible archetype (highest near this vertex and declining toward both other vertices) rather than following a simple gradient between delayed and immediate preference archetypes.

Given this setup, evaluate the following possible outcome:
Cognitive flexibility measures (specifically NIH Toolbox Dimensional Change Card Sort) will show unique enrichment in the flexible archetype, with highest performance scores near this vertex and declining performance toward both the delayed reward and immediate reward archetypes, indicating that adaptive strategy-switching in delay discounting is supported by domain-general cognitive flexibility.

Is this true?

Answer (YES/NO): YES